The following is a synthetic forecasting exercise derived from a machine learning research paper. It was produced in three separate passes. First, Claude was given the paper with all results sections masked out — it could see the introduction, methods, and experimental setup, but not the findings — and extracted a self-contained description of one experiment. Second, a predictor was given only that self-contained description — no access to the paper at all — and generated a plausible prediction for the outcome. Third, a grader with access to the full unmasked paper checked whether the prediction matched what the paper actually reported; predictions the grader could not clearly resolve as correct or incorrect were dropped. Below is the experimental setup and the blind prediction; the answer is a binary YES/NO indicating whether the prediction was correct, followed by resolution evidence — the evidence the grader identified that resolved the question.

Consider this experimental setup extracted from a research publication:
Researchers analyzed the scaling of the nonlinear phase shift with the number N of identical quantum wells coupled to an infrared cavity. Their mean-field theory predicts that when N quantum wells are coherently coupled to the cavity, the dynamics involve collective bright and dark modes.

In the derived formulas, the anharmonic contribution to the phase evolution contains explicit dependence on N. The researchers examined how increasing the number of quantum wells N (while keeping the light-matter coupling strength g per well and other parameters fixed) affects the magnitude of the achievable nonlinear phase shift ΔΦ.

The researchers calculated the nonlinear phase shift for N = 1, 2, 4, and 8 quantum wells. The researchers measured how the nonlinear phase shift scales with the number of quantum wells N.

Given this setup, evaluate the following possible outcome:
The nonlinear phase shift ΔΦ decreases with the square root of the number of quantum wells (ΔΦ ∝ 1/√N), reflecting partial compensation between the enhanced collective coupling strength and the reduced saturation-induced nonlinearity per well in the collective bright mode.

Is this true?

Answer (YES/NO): NO